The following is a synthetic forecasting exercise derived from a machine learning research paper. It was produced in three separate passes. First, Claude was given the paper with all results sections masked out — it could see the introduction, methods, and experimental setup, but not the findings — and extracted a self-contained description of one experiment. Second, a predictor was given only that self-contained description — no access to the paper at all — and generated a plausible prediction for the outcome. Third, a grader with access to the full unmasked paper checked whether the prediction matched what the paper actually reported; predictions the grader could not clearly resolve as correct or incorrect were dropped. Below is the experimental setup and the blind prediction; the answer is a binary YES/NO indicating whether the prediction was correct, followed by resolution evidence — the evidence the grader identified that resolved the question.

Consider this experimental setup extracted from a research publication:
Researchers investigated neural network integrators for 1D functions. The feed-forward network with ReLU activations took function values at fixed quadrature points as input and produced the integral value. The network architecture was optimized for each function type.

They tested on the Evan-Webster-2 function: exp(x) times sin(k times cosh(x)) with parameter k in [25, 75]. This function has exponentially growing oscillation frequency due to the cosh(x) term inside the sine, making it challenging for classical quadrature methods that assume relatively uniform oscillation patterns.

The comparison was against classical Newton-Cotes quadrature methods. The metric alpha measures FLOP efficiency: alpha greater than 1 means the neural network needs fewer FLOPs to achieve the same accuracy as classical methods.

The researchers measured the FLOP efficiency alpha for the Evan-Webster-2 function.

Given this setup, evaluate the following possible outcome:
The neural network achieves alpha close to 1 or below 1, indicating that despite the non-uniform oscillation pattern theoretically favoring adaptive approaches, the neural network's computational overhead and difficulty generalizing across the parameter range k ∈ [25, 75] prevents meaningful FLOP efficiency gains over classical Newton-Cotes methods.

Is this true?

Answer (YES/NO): NO